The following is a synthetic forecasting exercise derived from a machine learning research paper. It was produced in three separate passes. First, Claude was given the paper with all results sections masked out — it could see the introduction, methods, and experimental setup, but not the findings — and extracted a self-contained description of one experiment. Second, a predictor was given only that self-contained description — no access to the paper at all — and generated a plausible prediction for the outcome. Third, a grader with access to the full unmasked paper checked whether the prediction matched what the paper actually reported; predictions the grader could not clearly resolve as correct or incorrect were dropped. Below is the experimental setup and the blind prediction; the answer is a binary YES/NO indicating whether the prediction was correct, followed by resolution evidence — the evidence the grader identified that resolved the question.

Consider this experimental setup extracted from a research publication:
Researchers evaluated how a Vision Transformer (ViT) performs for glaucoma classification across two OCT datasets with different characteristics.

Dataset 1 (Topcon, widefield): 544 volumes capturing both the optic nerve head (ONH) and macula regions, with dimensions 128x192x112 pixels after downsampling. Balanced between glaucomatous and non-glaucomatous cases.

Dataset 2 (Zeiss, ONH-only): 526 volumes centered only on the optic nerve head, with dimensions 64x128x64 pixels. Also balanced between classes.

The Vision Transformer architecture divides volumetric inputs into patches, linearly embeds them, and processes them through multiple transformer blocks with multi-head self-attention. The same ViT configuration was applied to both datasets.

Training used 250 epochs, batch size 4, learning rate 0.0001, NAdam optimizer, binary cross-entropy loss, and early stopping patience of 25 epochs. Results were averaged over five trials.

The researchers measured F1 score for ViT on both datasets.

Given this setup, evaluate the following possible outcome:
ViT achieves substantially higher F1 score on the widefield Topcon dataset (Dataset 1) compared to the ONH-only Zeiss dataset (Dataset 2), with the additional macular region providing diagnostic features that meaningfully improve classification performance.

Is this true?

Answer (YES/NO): NO